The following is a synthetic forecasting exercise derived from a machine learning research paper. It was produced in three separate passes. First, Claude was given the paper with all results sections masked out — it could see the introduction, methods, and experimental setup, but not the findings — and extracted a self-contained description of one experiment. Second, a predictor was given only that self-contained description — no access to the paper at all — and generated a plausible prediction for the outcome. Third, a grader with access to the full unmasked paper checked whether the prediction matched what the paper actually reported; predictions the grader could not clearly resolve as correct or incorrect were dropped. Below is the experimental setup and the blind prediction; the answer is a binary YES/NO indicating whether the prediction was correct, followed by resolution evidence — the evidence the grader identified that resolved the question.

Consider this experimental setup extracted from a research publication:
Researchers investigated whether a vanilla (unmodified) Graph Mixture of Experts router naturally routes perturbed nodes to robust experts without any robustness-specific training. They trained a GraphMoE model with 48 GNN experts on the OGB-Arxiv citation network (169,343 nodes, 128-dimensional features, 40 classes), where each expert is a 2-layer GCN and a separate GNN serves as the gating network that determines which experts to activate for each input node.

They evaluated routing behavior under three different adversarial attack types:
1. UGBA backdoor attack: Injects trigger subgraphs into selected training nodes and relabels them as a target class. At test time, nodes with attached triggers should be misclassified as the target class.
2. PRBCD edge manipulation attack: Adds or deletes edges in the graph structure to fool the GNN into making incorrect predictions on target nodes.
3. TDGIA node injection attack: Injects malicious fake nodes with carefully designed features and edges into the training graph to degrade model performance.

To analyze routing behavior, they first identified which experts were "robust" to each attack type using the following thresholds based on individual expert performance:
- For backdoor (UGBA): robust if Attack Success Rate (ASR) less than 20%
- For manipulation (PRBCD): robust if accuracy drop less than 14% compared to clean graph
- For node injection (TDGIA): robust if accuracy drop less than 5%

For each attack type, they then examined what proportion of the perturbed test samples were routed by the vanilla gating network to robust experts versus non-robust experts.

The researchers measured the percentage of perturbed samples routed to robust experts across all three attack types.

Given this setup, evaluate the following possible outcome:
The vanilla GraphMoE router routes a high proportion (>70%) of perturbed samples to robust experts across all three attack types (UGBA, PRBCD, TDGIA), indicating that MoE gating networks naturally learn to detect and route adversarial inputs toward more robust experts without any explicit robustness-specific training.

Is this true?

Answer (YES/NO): NO